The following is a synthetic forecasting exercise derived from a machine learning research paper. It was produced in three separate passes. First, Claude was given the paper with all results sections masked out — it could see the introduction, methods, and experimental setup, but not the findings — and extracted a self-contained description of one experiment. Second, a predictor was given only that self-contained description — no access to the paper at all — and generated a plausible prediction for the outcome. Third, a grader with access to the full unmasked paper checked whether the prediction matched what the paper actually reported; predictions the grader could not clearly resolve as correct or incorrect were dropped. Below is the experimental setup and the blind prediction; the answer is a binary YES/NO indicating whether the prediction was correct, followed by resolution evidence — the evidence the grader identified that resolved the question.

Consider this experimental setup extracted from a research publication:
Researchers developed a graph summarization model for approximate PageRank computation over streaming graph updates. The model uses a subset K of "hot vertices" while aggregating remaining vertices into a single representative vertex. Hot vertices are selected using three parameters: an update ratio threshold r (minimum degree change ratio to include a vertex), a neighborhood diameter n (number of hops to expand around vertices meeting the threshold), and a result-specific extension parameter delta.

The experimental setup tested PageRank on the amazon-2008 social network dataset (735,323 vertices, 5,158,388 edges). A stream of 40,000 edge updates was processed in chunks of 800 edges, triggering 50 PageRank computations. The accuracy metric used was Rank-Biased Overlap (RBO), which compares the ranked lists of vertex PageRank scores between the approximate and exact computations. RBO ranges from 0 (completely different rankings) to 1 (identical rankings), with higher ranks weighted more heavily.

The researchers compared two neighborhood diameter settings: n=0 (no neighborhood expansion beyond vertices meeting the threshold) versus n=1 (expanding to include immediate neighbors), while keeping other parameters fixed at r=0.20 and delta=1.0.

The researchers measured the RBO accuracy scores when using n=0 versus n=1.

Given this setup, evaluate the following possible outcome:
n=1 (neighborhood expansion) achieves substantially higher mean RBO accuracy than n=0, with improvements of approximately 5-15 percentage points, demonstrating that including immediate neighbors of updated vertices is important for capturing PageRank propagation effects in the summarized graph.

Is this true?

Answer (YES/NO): NO